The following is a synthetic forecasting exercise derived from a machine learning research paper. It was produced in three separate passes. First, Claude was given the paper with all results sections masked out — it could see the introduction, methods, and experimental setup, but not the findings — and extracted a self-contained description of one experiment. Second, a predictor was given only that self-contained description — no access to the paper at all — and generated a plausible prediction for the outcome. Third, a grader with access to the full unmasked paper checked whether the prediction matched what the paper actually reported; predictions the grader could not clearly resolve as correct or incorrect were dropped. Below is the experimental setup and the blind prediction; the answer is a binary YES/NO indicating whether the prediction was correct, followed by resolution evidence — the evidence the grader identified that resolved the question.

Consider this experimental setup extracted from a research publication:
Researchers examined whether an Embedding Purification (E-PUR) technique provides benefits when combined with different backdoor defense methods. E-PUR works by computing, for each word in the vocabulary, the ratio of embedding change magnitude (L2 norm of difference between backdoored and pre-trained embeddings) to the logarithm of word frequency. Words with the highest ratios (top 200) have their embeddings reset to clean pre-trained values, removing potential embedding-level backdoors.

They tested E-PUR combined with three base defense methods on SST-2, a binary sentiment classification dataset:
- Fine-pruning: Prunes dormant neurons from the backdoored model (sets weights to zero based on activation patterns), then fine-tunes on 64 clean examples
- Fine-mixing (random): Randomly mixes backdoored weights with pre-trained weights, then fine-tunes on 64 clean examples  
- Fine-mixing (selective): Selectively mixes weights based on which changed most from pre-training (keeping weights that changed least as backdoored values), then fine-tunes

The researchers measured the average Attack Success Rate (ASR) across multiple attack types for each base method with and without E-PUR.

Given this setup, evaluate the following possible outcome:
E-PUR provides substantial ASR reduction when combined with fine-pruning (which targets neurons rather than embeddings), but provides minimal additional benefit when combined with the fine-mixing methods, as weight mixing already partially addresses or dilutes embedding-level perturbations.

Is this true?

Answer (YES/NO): NO